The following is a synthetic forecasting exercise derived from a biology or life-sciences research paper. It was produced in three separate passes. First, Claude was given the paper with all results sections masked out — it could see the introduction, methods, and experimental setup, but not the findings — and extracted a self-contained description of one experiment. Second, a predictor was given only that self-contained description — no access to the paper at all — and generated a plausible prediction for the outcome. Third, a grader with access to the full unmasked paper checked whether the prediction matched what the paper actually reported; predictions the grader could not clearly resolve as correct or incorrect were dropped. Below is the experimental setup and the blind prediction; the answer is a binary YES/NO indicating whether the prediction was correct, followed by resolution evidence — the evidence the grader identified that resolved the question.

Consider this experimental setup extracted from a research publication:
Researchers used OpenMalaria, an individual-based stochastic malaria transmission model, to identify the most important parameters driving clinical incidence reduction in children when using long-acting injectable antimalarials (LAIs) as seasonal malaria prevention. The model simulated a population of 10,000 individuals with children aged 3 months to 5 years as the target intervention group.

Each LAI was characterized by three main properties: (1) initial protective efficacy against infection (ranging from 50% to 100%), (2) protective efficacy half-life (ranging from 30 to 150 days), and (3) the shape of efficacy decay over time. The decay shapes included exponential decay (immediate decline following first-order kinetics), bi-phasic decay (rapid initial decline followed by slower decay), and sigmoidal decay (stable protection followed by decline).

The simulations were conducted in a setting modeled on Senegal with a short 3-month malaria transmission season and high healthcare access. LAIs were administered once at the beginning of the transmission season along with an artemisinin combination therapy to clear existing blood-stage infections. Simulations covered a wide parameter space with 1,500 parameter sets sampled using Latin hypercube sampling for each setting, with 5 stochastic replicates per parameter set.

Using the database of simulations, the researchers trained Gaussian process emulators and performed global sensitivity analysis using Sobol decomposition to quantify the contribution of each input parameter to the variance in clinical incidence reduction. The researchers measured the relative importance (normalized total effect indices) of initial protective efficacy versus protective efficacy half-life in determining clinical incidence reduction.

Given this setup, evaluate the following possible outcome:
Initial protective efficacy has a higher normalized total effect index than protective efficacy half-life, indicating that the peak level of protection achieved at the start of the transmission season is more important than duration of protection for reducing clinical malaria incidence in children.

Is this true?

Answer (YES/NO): NO